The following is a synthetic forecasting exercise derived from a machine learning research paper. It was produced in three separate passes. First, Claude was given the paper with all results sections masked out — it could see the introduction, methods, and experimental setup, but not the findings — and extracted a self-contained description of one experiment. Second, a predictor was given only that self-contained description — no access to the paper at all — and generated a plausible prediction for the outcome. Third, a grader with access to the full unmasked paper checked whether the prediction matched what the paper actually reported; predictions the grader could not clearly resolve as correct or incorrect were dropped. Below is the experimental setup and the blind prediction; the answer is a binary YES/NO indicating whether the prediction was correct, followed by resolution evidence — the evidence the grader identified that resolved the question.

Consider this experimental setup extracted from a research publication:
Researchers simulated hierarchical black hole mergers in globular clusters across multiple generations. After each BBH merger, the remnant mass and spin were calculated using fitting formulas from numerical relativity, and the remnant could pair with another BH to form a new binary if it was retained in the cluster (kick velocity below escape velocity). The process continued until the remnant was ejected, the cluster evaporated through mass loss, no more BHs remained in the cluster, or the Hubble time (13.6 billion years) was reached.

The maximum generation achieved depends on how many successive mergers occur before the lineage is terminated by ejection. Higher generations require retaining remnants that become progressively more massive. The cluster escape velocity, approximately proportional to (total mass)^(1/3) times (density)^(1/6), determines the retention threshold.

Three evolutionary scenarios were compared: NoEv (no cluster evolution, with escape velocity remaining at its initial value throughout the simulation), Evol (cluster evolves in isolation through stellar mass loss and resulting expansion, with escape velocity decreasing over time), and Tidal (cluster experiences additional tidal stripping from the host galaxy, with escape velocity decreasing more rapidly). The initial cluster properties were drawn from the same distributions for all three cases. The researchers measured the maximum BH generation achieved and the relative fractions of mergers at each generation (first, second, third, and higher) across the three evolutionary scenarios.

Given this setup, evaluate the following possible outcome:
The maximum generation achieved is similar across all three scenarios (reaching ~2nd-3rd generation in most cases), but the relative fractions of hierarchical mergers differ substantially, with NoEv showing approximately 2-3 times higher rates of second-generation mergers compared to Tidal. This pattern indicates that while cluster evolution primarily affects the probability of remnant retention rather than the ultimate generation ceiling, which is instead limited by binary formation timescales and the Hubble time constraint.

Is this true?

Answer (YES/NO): NO